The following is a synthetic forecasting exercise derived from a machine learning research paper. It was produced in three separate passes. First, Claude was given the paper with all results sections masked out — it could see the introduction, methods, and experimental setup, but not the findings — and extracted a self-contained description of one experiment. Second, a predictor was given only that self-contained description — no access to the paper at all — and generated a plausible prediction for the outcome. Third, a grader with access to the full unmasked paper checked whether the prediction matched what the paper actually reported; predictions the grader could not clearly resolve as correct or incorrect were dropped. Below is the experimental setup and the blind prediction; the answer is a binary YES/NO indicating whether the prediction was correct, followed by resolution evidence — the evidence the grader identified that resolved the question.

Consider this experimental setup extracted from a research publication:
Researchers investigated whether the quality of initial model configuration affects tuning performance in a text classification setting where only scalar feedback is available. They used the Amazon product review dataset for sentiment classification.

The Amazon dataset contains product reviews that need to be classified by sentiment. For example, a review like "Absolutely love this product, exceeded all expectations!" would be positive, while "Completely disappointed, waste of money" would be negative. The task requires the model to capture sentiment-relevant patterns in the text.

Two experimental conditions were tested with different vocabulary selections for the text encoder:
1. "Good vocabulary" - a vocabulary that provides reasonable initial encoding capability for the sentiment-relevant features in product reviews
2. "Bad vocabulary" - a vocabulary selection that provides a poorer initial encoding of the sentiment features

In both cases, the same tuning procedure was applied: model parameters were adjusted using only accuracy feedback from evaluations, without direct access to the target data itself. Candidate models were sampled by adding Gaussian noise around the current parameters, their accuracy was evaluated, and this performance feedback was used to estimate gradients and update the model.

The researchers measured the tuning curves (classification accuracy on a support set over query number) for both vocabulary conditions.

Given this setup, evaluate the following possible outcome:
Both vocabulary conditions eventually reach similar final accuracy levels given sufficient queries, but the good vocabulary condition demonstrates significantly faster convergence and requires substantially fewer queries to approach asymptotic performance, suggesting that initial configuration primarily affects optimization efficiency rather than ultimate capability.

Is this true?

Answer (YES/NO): NO